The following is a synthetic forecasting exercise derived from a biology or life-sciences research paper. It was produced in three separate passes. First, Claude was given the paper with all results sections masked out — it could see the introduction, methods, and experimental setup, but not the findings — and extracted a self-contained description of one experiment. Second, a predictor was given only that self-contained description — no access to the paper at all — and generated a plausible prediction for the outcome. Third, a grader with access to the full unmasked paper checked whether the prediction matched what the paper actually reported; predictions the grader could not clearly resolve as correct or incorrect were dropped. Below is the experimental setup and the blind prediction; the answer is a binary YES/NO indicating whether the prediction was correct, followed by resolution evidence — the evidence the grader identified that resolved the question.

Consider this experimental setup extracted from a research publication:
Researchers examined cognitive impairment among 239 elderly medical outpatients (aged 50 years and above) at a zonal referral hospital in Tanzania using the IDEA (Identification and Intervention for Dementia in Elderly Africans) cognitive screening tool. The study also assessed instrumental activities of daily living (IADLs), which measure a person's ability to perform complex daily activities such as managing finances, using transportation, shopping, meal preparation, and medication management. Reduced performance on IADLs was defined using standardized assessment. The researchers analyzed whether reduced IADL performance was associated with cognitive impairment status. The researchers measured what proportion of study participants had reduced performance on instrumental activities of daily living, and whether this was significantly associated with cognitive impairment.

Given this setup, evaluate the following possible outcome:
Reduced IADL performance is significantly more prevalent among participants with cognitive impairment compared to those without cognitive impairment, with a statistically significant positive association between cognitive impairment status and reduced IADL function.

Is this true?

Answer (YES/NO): YES